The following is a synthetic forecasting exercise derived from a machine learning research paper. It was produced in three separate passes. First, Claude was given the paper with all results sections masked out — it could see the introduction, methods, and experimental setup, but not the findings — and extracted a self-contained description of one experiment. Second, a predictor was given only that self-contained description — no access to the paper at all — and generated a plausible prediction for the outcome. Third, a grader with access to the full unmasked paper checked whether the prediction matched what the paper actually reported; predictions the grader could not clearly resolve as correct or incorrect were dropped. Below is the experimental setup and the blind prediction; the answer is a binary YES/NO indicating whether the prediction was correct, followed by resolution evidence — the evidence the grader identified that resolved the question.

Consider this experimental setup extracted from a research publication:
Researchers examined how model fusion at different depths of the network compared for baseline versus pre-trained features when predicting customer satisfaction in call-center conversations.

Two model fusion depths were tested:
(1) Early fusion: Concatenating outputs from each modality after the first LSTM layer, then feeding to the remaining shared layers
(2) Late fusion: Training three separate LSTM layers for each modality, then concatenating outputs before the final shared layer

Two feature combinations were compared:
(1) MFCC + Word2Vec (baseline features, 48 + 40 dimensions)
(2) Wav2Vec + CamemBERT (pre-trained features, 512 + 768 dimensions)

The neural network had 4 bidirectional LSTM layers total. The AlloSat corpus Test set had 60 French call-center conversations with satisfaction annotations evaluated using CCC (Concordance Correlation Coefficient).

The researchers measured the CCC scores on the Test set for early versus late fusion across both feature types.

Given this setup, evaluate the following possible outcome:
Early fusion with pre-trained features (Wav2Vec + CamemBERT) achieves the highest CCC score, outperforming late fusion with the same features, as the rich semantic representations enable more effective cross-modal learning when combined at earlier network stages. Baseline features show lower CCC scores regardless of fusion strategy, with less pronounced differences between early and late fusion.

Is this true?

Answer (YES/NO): NO